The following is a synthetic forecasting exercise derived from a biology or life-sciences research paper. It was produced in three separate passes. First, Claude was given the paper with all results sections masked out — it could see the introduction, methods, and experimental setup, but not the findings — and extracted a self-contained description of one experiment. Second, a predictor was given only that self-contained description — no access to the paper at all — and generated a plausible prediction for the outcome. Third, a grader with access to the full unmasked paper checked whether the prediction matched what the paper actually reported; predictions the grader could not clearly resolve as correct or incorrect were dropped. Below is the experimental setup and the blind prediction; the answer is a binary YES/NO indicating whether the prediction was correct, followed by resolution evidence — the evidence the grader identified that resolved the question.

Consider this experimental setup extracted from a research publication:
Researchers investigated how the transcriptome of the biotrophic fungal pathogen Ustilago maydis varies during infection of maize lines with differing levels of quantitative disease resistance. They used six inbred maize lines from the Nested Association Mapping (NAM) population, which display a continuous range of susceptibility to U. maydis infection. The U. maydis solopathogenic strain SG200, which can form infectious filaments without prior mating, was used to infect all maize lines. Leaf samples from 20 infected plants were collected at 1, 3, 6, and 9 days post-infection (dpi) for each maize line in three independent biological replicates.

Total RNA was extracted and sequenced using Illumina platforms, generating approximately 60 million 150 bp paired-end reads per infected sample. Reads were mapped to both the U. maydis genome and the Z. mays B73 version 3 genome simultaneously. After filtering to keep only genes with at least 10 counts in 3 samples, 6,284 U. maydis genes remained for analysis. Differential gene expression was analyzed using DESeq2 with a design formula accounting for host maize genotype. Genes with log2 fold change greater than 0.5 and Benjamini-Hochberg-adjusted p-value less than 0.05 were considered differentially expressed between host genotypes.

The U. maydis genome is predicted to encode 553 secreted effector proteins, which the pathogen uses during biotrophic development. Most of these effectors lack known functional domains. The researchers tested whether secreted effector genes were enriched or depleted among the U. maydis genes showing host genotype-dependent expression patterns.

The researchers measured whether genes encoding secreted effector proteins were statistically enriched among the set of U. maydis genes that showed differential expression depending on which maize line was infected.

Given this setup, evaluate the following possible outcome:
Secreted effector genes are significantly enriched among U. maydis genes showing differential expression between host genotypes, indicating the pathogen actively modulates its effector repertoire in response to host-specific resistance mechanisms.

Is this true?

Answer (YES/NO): YES